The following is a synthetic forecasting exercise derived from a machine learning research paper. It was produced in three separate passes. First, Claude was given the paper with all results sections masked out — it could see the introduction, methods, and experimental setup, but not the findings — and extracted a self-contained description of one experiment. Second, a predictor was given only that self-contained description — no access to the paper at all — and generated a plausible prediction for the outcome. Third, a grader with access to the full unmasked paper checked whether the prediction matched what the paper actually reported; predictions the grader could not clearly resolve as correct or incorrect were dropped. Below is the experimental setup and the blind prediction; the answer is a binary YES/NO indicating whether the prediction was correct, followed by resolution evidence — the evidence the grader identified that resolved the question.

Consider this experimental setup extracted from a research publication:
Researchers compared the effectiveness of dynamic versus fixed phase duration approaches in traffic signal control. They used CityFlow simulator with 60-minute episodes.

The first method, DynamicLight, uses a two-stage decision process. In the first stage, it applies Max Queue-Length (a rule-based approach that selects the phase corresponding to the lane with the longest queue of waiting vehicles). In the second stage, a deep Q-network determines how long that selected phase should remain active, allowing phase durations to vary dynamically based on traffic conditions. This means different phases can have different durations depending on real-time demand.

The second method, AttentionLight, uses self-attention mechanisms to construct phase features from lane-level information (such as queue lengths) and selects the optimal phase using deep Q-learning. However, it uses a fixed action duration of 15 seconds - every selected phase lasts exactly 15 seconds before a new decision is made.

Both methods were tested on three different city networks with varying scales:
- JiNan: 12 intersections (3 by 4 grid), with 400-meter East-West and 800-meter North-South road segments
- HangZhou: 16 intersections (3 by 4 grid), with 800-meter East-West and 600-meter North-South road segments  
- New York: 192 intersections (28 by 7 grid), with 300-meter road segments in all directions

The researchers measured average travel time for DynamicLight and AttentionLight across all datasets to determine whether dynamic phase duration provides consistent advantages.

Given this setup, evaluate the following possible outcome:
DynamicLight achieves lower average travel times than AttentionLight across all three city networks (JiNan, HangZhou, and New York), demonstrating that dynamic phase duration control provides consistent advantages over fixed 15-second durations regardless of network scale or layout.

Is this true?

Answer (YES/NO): NO